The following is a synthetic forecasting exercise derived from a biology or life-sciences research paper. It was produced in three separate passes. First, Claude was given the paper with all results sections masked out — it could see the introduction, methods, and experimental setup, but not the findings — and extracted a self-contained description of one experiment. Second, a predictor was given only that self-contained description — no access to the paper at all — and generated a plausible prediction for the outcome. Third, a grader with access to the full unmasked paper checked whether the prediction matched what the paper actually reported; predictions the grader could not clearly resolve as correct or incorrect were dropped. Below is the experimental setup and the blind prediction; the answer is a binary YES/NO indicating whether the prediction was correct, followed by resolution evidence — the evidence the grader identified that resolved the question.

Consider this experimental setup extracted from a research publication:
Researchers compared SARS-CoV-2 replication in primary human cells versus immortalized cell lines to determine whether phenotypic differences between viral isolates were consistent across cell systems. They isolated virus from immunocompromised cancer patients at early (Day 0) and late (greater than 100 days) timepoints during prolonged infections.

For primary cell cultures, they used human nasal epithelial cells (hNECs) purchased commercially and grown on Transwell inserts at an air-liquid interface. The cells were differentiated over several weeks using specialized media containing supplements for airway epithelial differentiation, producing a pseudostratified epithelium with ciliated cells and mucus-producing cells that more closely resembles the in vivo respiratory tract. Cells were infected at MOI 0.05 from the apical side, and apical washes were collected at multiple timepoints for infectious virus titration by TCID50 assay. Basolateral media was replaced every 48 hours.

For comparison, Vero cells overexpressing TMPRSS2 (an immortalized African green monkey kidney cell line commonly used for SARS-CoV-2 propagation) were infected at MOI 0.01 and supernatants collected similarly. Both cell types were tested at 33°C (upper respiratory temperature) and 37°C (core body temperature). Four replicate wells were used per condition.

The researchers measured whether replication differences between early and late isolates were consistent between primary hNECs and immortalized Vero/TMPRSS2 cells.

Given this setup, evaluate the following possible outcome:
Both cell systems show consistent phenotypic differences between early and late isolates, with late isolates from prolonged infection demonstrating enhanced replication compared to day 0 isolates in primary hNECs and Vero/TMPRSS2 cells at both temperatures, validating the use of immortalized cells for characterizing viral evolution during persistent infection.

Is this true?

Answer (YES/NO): NO